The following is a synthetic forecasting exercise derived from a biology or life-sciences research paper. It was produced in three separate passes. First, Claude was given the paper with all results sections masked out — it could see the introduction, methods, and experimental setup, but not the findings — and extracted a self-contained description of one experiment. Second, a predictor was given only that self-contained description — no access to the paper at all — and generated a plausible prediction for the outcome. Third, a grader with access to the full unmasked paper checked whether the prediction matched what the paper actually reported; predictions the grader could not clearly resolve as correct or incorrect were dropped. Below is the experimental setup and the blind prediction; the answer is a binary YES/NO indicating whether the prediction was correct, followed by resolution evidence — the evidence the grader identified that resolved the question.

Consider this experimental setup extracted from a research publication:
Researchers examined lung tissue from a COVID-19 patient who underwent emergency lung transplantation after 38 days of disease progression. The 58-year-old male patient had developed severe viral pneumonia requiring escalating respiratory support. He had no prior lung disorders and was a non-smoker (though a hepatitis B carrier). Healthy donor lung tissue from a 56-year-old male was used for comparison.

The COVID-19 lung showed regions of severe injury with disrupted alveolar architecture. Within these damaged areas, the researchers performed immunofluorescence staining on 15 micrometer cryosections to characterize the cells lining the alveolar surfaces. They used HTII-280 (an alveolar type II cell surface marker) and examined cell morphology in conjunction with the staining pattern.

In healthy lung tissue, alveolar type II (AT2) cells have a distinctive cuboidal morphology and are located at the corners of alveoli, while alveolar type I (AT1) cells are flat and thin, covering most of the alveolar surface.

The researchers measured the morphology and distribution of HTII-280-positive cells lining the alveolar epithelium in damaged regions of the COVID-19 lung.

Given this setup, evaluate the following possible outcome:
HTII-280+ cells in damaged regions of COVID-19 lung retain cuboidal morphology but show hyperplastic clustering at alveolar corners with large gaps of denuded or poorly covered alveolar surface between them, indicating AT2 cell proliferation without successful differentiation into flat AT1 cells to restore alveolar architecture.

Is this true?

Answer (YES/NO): NO